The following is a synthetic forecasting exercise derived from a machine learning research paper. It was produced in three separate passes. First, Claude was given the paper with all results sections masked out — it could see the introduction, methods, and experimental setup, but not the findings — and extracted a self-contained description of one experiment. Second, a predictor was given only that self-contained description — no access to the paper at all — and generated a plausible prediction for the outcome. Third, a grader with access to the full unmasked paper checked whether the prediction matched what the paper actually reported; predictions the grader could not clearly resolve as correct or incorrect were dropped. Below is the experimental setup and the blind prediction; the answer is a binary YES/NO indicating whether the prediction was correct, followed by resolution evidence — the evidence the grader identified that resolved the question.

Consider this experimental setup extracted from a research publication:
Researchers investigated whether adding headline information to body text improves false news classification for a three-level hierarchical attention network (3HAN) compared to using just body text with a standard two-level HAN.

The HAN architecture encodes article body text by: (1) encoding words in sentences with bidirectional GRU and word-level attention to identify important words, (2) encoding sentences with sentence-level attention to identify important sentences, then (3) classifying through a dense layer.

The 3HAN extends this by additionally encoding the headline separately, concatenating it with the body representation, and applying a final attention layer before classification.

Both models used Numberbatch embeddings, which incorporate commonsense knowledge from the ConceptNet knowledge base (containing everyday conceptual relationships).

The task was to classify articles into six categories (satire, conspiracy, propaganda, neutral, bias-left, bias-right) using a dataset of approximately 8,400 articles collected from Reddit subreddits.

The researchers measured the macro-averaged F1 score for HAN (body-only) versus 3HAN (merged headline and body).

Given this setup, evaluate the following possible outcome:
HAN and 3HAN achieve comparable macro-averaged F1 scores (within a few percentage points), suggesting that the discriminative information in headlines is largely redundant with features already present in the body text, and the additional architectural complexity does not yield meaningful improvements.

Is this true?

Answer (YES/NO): YES